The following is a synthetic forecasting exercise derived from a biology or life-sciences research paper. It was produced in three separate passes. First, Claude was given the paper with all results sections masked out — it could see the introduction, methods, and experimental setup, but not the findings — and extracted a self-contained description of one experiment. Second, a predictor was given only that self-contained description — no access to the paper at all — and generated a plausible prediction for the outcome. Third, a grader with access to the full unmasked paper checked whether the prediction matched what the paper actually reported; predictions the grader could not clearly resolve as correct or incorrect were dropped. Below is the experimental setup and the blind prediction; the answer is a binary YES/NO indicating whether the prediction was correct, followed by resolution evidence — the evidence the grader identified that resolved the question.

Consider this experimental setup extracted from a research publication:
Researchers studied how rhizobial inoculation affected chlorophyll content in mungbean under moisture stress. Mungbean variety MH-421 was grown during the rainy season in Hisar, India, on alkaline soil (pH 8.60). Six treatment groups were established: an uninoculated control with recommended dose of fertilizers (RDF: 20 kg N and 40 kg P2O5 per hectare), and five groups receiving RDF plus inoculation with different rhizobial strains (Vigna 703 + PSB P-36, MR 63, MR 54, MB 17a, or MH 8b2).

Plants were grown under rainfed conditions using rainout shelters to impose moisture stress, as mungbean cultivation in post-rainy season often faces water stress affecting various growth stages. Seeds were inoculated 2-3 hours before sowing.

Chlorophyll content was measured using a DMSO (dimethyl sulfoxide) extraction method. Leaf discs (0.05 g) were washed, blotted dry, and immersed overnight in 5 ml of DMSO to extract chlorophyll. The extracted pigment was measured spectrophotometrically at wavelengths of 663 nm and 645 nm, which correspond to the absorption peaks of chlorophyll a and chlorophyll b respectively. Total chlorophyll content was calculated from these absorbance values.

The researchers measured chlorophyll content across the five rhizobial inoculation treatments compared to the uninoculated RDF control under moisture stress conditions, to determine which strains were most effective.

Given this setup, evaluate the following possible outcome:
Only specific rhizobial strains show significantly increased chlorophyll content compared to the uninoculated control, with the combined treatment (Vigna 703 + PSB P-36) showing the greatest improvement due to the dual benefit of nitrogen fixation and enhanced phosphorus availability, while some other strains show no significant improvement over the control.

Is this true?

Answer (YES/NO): NO